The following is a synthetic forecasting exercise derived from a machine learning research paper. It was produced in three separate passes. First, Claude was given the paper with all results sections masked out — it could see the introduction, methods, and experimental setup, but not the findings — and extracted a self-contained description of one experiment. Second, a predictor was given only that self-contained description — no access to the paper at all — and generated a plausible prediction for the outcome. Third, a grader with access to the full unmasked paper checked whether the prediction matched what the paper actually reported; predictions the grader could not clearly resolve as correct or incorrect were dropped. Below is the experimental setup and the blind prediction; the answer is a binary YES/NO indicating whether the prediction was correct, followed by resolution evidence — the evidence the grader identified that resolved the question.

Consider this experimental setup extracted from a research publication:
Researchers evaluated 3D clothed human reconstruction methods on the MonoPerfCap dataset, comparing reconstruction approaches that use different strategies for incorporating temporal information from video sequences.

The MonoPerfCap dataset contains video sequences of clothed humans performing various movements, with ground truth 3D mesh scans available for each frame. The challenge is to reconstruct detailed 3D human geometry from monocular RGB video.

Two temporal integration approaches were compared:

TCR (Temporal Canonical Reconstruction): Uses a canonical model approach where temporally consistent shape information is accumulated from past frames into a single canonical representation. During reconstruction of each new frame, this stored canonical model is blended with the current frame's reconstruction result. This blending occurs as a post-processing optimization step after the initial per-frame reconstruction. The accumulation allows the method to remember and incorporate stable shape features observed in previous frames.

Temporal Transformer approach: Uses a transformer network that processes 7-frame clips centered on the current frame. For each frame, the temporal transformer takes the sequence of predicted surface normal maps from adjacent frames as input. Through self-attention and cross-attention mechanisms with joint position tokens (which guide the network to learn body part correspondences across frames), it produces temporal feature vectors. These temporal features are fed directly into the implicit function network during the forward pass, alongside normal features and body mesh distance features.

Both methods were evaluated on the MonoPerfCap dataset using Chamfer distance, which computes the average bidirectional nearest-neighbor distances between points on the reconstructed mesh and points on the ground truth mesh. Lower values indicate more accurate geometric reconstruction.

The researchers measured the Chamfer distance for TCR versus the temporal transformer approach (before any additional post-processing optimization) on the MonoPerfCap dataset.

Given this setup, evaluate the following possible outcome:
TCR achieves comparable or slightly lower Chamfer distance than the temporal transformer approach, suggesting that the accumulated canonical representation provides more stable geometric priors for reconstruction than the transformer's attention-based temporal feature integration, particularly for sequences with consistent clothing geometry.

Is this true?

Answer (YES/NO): YES